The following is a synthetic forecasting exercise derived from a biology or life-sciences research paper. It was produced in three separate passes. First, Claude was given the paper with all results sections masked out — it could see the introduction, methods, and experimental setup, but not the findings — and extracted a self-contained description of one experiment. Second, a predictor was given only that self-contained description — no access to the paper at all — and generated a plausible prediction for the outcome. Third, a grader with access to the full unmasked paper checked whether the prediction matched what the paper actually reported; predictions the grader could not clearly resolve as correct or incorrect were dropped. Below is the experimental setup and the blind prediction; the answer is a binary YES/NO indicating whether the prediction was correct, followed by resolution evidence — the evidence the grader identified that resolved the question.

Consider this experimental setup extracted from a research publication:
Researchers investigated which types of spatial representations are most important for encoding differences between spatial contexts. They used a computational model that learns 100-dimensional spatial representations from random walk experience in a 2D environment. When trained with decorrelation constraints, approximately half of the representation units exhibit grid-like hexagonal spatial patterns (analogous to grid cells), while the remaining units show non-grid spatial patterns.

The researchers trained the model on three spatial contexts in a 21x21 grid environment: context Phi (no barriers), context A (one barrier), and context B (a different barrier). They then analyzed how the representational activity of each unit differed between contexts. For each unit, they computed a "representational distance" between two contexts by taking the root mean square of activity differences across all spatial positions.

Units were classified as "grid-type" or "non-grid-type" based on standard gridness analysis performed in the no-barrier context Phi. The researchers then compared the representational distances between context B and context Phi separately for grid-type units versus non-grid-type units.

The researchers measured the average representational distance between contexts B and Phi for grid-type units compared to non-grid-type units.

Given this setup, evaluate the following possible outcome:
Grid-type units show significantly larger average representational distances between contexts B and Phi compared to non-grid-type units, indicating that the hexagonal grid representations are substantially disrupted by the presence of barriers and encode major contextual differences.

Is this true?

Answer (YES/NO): NO